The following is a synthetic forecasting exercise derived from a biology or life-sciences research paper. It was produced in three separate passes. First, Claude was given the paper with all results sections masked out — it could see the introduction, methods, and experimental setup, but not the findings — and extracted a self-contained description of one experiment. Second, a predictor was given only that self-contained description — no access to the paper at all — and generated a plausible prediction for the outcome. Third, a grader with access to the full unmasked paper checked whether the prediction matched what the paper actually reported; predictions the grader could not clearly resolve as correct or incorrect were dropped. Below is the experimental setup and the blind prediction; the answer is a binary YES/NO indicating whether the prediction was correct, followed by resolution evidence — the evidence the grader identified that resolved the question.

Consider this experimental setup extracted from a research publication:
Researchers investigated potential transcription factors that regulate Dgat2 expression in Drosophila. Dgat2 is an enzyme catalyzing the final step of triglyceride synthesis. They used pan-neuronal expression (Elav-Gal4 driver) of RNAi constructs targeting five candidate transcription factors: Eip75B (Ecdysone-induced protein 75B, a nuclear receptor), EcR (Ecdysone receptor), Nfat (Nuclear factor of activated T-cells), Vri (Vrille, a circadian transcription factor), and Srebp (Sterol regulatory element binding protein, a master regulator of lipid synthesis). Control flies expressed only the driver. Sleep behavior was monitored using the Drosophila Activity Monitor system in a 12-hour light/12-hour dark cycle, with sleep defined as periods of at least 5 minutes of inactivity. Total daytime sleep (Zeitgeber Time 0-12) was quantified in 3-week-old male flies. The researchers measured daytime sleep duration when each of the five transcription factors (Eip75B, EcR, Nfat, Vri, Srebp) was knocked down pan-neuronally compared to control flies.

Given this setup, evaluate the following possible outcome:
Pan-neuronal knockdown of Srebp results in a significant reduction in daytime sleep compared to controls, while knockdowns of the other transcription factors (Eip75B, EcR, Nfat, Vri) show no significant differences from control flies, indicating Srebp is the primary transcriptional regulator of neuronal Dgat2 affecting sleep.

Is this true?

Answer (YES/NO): NO